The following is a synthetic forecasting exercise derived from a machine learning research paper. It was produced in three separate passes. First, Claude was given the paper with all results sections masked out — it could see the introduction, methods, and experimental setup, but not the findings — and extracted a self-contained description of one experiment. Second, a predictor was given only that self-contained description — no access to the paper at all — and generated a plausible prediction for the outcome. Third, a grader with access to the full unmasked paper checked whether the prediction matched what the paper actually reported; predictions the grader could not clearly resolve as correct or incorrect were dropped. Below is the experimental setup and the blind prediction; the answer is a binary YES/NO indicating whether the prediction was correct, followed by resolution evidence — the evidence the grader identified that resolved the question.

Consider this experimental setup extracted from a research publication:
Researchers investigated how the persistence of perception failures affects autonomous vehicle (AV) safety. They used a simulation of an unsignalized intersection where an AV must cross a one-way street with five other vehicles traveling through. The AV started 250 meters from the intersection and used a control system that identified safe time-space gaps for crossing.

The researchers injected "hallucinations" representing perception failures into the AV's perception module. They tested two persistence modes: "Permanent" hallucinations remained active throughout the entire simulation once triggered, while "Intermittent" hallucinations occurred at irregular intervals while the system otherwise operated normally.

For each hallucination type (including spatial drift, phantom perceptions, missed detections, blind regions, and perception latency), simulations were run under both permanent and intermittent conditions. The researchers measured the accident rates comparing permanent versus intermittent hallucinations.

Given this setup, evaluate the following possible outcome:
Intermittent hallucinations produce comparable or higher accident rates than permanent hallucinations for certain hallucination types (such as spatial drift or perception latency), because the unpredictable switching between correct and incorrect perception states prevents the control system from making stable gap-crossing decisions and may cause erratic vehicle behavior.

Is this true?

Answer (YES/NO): NO